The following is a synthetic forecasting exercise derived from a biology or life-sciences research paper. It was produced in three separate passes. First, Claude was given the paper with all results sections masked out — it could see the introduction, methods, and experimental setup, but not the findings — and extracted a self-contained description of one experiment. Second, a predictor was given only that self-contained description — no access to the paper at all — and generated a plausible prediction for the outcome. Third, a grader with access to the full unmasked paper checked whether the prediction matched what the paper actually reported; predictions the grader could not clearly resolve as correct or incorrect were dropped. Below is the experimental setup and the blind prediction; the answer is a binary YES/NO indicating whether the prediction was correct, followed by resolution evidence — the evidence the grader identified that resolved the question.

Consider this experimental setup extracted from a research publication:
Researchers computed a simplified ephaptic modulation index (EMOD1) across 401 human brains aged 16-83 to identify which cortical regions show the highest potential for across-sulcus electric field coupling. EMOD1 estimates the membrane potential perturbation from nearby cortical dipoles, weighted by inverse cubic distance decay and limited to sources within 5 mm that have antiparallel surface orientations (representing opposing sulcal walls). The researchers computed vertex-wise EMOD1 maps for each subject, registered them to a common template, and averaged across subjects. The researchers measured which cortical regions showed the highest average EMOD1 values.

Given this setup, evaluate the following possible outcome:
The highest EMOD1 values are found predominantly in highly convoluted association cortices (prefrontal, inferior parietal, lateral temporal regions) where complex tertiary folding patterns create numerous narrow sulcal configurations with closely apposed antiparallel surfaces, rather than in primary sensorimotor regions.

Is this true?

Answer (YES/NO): NO